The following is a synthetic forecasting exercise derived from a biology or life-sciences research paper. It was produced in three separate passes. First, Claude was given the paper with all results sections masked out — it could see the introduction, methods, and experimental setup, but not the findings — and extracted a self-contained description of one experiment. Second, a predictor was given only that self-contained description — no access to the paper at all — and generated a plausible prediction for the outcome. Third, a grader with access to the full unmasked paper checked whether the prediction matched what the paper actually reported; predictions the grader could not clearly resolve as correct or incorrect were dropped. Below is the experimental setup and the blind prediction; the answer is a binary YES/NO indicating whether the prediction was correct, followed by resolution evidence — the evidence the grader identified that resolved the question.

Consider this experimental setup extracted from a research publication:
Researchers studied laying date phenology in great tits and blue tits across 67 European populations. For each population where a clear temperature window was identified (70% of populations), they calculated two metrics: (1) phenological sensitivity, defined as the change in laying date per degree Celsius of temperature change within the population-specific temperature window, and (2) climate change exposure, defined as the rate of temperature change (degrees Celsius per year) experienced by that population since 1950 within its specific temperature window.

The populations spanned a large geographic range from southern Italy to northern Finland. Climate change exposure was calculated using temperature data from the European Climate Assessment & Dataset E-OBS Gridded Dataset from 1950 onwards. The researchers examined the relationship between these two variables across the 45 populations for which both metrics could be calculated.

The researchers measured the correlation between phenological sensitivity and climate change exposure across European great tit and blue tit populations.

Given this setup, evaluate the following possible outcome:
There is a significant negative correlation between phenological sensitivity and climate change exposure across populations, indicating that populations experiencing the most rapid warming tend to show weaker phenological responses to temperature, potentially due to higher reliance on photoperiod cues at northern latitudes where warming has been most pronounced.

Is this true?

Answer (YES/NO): YES